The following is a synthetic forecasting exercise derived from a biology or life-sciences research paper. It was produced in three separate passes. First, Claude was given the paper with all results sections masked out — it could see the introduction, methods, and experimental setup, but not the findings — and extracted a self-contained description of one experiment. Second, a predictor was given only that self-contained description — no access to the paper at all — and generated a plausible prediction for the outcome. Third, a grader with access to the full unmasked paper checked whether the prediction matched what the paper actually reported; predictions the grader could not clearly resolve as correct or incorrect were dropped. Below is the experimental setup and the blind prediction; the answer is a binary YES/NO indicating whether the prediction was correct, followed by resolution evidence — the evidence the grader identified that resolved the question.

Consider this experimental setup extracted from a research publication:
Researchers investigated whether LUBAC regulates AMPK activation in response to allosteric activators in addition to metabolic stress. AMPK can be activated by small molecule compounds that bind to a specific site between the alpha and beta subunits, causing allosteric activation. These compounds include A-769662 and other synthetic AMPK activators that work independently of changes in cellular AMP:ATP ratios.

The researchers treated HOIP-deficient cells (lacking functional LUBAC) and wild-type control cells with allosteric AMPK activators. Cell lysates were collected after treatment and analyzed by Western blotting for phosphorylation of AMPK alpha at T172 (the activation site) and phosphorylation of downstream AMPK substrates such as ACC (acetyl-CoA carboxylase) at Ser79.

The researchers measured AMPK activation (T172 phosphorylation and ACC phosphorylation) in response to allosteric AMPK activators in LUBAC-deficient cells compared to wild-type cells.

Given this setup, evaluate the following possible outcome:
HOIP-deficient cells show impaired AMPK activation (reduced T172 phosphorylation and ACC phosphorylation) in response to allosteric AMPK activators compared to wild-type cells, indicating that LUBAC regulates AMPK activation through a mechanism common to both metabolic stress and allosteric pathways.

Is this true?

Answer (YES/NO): YES